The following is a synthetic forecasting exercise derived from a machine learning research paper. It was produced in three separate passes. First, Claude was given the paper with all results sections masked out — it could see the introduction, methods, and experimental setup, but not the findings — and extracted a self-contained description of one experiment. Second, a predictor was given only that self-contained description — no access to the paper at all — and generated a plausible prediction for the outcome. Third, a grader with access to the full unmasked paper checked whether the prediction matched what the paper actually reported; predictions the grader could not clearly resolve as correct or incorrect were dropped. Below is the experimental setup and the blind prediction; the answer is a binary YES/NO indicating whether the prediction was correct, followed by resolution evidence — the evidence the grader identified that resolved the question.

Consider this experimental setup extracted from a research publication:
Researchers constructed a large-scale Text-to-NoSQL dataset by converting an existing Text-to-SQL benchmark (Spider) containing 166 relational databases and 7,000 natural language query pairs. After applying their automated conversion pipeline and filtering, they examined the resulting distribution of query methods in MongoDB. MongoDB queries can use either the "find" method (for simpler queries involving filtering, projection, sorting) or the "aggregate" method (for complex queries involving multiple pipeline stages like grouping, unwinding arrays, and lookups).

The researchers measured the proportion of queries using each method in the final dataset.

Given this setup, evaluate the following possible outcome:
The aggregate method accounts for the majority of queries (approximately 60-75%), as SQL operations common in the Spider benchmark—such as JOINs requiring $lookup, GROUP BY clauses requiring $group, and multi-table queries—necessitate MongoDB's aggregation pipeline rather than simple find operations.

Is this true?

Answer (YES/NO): NO